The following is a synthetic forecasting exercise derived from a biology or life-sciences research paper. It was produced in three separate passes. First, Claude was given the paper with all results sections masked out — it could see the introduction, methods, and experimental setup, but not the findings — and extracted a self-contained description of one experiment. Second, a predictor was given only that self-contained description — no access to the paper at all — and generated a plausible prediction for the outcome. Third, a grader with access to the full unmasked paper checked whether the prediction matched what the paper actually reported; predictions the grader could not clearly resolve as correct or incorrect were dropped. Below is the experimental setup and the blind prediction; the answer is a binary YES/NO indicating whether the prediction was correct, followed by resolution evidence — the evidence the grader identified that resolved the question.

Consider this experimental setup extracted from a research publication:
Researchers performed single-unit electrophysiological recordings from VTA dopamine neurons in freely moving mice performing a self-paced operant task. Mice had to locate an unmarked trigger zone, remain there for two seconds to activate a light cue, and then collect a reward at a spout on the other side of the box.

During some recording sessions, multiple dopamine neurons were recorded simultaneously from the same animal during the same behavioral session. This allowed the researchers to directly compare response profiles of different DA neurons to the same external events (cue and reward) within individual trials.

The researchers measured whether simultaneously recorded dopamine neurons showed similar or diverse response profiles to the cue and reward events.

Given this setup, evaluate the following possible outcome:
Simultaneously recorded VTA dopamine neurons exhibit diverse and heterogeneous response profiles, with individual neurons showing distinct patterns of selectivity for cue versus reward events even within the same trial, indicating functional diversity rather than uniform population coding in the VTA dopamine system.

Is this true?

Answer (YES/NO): YES